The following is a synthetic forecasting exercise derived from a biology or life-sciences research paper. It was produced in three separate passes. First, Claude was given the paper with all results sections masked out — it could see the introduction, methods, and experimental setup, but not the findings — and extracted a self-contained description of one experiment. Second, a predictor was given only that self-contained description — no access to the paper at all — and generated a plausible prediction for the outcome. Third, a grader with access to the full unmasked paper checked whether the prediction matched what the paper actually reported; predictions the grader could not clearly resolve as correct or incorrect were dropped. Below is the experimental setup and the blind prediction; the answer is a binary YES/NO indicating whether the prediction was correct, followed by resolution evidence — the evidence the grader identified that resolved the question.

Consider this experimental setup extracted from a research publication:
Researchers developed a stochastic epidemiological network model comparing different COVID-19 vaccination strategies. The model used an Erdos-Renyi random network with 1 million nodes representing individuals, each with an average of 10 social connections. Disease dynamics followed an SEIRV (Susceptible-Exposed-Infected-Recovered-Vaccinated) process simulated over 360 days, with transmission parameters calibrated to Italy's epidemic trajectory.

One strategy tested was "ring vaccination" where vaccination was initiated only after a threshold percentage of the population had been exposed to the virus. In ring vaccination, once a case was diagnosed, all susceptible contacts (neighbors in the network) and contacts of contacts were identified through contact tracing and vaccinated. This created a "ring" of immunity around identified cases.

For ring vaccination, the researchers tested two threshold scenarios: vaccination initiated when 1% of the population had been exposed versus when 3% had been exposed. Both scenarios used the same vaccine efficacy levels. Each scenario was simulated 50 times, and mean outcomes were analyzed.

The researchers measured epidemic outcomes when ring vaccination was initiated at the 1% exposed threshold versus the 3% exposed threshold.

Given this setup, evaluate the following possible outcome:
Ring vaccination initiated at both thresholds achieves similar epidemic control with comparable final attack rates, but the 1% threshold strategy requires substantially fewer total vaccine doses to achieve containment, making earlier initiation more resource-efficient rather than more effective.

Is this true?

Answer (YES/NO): NO